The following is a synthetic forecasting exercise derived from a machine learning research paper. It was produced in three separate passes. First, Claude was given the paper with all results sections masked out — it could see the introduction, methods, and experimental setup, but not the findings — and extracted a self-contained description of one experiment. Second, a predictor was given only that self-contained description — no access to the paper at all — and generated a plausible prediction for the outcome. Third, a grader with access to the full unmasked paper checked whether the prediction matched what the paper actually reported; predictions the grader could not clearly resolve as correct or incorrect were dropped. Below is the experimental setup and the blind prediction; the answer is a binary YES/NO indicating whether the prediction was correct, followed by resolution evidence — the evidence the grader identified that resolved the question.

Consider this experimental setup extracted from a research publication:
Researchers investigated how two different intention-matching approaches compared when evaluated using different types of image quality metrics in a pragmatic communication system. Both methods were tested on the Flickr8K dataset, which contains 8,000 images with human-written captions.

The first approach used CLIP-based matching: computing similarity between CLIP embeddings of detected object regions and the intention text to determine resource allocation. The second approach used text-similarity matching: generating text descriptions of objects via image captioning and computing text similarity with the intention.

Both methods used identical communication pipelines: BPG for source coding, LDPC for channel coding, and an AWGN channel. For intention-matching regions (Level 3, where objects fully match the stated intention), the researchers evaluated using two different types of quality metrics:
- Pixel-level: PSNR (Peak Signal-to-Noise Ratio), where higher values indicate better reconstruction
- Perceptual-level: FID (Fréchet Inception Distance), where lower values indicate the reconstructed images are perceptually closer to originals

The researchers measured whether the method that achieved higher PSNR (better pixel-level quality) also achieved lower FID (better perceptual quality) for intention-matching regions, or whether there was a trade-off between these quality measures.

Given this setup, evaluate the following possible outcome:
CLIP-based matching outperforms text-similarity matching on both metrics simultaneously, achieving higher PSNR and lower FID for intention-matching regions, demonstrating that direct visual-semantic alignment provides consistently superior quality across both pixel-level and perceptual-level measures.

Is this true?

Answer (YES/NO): YES